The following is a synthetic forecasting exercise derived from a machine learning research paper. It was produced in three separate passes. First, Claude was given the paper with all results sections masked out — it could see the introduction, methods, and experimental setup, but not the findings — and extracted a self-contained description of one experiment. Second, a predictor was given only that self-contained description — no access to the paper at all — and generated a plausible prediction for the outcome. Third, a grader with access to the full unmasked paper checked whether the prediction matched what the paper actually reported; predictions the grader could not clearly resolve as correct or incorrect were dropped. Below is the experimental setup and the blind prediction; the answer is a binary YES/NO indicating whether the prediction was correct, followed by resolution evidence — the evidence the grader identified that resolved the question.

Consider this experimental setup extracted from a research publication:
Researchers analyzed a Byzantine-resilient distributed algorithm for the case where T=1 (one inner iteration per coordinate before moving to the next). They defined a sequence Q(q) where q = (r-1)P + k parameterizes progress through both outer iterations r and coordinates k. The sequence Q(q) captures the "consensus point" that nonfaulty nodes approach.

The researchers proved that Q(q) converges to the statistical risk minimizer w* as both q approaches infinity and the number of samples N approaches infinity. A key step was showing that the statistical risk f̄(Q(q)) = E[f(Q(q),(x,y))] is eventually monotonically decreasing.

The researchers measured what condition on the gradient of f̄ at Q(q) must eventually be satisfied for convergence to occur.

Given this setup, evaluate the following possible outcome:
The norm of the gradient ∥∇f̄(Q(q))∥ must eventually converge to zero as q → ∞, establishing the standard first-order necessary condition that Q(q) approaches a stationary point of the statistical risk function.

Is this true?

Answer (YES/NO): YES